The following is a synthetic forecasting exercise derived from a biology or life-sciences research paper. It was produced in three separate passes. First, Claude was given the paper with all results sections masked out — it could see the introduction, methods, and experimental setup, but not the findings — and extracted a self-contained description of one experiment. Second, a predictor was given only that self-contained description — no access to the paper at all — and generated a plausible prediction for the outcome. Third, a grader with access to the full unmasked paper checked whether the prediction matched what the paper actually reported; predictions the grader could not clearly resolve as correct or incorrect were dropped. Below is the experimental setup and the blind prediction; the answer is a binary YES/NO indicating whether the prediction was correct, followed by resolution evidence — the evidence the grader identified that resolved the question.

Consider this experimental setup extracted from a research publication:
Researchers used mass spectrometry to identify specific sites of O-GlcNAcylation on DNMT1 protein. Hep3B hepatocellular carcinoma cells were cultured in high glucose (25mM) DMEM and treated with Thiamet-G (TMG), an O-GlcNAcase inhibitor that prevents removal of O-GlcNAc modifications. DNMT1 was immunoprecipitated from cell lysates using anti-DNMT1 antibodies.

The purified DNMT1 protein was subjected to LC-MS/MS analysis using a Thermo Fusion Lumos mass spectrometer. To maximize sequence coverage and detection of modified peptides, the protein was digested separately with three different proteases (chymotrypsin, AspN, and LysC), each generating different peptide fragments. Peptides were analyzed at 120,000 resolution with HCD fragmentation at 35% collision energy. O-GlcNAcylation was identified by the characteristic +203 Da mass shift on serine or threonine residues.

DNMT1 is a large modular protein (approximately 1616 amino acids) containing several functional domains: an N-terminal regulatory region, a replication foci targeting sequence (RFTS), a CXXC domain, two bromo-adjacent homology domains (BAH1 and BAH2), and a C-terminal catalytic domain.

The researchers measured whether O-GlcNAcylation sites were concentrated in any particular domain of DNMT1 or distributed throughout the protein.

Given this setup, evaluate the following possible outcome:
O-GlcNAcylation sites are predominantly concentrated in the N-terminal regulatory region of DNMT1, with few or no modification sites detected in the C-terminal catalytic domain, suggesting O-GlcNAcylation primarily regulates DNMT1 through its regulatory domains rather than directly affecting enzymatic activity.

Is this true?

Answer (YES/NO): NO